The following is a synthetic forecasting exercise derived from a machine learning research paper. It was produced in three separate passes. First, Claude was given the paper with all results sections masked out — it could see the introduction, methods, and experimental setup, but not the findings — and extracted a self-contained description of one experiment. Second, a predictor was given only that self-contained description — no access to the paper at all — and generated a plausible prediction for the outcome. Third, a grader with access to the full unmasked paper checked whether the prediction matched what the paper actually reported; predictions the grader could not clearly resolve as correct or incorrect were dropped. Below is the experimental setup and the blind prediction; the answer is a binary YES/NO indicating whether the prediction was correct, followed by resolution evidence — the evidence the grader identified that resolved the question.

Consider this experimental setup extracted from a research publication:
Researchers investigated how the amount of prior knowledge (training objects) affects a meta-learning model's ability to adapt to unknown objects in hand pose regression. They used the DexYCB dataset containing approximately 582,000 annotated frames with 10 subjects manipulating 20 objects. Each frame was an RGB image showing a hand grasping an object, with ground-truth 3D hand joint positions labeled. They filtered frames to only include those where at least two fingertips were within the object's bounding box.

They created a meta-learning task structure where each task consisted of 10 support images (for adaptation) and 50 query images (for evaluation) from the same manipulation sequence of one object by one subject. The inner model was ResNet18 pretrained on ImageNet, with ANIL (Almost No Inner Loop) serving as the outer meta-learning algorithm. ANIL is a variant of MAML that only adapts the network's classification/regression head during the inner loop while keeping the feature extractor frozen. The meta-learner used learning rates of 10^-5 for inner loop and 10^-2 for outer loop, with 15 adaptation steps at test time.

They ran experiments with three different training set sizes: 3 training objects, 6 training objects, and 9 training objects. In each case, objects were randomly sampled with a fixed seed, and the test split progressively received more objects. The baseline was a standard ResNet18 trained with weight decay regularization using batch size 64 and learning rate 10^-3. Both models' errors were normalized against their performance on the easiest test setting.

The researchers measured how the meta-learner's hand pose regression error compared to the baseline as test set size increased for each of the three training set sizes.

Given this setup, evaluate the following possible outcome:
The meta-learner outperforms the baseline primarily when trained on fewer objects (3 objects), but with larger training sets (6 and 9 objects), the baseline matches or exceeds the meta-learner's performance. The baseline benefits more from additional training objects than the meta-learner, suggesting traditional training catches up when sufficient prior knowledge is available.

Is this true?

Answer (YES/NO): NO